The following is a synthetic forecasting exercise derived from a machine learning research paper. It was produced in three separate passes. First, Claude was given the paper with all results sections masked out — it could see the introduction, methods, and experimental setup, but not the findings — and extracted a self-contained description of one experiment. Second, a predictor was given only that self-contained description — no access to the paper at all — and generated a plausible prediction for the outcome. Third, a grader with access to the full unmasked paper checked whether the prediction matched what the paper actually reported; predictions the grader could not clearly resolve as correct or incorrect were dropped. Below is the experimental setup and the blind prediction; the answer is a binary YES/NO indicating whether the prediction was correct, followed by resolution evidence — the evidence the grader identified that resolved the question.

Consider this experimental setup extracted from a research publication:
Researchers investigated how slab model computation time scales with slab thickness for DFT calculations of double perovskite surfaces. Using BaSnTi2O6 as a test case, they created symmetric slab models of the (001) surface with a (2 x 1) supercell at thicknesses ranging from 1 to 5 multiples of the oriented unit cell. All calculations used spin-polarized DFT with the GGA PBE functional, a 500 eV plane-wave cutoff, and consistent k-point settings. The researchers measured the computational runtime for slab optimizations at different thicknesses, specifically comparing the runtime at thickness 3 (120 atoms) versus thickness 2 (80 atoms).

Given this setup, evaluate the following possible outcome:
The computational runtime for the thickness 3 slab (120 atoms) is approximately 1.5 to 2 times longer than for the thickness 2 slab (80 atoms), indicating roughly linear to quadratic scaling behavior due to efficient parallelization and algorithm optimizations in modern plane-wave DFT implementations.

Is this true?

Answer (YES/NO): NO